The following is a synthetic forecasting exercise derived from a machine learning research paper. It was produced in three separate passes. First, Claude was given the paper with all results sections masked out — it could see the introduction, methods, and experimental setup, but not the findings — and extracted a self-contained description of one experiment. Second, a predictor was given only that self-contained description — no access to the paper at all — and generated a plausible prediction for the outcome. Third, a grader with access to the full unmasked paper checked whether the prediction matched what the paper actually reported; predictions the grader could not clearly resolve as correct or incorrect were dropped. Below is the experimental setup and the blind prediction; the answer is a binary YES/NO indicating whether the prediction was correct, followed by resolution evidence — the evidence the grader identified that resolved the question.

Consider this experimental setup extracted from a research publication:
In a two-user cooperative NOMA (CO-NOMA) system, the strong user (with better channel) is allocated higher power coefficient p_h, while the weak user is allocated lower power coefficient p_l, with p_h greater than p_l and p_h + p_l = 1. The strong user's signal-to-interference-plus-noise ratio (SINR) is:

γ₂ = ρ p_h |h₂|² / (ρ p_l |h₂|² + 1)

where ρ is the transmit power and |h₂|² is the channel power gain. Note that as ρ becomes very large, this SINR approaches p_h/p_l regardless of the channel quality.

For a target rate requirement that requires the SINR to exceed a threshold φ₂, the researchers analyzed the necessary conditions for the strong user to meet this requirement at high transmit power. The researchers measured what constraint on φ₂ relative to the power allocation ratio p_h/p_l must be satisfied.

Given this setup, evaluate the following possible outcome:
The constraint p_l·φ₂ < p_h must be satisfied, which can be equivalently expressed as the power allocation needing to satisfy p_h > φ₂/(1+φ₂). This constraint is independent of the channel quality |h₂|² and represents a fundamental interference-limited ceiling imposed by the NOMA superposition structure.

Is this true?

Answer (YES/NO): YES